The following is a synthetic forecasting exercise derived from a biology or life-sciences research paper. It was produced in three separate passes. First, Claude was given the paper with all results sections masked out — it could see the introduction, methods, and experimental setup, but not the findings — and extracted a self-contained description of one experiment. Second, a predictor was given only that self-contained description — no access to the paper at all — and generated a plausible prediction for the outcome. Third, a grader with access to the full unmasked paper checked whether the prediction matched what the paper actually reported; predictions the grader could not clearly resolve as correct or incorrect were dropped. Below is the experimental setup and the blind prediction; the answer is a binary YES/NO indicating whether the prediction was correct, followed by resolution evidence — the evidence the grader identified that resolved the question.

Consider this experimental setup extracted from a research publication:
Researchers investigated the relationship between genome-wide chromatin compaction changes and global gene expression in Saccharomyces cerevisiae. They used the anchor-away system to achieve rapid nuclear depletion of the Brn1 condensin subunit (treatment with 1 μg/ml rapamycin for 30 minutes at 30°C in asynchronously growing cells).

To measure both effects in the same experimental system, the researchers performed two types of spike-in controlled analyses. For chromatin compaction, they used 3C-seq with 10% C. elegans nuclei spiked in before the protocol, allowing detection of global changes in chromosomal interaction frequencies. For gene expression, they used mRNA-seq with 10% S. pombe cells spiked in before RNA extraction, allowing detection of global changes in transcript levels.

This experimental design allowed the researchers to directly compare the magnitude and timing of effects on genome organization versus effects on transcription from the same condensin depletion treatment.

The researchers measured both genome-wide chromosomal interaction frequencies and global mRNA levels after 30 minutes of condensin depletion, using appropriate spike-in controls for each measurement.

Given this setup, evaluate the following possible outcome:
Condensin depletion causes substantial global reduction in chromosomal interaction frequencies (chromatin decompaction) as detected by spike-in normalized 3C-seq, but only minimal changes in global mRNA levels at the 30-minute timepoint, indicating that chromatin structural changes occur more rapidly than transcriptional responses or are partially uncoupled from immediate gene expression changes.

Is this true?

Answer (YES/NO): YES